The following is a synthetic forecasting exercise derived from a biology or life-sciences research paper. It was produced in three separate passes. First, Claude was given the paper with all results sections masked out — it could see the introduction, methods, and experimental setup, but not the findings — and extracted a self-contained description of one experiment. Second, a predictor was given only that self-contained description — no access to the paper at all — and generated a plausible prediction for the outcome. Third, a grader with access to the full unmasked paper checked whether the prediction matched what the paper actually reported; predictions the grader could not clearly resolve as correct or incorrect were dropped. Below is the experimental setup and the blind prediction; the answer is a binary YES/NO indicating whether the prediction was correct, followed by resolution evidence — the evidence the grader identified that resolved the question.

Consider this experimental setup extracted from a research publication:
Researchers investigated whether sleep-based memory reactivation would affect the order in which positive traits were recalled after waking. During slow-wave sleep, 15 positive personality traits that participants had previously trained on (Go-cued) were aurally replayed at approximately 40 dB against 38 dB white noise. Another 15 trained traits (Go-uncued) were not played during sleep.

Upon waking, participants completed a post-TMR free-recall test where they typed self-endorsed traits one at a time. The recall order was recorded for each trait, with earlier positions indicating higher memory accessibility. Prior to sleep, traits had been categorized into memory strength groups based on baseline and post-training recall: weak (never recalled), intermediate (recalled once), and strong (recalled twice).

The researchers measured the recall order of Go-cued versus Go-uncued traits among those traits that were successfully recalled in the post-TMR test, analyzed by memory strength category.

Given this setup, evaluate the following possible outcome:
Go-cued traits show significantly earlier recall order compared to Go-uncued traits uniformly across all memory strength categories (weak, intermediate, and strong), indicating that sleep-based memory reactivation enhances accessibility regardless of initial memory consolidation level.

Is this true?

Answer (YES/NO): NO